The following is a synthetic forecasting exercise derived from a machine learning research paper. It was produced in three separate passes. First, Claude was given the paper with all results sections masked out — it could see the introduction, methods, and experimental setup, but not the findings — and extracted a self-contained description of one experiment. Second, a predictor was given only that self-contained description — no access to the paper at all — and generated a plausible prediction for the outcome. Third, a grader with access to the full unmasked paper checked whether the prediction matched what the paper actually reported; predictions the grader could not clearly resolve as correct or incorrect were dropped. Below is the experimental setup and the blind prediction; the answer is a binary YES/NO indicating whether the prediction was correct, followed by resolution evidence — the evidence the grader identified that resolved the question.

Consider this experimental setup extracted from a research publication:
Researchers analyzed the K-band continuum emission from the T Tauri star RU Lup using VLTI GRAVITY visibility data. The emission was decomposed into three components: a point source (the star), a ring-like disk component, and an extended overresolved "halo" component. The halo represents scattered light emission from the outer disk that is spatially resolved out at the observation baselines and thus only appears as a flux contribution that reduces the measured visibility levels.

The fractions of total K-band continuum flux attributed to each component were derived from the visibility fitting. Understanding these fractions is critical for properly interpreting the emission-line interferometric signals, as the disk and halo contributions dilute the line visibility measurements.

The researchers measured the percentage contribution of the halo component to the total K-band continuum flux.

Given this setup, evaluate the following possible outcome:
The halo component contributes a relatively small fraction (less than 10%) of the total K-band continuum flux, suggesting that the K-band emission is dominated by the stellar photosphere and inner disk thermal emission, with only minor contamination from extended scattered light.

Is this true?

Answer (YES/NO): NO